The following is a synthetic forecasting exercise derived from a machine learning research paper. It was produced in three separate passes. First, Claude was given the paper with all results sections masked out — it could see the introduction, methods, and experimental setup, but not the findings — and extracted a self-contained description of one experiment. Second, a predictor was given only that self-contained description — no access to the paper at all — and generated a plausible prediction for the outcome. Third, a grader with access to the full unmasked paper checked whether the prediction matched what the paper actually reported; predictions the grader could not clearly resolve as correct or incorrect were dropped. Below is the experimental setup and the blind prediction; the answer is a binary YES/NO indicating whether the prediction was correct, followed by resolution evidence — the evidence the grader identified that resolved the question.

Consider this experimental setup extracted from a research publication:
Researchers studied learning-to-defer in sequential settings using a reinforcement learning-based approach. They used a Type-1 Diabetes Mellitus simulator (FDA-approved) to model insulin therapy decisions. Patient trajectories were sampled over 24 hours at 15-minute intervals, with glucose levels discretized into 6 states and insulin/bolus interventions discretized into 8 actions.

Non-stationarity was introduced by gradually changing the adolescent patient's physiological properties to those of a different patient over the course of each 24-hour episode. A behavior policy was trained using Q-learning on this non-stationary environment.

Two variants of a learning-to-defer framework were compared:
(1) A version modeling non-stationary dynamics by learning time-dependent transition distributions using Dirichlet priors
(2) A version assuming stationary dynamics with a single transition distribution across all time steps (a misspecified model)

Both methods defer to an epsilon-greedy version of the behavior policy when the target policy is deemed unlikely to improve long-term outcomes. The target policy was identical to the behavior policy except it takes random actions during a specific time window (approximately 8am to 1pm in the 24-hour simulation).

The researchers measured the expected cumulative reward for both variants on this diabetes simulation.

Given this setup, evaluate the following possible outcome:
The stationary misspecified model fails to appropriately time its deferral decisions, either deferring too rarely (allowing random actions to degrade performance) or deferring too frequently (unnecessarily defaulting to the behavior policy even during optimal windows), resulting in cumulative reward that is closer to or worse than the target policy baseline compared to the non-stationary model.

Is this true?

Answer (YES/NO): YES